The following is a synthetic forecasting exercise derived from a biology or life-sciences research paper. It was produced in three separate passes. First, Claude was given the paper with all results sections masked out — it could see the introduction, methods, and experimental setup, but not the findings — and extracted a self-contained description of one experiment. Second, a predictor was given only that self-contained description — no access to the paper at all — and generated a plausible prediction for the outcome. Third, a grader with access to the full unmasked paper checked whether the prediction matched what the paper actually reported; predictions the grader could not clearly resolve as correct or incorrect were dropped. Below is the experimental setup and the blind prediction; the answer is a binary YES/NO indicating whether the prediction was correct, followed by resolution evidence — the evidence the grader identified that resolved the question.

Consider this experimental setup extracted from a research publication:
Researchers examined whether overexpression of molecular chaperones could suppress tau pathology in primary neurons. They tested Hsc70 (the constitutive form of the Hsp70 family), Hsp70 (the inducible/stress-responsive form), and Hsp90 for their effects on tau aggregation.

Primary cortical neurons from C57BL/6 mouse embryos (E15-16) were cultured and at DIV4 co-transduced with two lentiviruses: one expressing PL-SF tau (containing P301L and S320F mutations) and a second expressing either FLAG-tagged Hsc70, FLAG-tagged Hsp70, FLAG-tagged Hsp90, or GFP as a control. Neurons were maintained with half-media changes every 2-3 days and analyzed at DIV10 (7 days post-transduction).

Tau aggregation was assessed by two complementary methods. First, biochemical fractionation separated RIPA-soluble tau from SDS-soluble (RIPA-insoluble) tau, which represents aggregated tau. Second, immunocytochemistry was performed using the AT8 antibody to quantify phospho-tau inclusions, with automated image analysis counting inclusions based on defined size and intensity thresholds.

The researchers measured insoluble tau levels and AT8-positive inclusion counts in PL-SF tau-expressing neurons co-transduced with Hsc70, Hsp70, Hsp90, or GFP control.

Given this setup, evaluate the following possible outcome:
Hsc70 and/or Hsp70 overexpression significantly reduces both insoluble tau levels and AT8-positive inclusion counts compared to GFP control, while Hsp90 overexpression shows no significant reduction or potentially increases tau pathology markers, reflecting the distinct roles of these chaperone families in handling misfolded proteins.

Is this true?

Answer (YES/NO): NO